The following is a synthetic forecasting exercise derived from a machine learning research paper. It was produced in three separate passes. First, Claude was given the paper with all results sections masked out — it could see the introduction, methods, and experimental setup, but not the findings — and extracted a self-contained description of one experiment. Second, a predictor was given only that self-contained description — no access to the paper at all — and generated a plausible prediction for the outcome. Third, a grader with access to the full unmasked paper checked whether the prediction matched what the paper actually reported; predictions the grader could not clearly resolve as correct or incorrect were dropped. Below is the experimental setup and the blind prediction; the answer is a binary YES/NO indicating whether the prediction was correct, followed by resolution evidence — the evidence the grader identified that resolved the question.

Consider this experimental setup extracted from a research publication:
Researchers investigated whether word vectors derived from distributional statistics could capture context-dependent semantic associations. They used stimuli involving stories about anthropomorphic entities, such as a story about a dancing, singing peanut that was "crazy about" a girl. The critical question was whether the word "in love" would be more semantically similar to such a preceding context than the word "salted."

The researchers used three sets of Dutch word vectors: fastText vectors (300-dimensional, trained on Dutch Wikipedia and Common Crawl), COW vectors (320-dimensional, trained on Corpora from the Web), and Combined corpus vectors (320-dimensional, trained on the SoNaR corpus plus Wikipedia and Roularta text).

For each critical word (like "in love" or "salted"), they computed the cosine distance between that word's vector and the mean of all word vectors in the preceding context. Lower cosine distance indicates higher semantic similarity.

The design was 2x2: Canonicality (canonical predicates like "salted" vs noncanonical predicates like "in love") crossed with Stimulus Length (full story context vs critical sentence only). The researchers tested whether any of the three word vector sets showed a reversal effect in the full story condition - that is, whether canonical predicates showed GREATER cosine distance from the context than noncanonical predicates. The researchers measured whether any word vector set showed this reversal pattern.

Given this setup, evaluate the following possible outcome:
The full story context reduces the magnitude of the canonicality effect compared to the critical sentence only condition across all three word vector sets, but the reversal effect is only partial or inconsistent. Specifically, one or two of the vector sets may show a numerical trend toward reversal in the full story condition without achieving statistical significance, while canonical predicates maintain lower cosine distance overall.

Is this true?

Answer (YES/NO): NO